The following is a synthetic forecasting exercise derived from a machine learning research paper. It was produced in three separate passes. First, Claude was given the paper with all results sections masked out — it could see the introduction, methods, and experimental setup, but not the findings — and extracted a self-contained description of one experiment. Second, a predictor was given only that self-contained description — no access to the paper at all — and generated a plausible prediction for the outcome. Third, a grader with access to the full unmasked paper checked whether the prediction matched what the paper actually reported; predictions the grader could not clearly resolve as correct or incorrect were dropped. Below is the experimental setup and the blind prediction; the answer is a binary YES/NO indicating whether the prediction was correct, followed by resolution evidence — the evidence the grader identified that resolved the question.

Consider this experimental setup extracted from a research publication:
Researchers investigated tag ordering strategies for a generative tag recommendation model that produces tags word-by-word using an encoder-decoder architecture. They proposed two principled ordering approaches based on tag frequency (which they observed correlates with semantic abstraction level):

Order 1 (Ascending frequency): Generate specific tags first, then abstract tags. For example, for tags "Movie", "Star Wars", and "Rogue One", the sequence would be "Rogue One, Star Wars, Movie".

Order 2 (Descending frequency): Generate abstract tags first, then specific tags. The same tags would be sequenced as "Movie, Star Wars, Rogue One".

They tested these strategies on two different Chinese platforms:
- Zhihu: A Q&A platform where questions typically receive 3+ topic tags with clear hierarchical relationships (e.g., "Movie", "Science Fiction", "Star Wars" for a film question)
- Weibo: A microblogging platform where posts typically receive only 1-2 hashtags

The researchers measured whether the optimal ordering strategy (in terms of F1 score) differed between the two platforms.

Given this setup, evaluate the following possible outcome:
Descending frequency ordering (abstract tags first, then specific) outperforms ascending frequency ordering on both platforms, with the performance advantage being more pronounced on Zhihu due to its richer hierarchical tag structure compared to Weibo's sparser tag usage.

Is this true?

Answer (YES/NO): NO